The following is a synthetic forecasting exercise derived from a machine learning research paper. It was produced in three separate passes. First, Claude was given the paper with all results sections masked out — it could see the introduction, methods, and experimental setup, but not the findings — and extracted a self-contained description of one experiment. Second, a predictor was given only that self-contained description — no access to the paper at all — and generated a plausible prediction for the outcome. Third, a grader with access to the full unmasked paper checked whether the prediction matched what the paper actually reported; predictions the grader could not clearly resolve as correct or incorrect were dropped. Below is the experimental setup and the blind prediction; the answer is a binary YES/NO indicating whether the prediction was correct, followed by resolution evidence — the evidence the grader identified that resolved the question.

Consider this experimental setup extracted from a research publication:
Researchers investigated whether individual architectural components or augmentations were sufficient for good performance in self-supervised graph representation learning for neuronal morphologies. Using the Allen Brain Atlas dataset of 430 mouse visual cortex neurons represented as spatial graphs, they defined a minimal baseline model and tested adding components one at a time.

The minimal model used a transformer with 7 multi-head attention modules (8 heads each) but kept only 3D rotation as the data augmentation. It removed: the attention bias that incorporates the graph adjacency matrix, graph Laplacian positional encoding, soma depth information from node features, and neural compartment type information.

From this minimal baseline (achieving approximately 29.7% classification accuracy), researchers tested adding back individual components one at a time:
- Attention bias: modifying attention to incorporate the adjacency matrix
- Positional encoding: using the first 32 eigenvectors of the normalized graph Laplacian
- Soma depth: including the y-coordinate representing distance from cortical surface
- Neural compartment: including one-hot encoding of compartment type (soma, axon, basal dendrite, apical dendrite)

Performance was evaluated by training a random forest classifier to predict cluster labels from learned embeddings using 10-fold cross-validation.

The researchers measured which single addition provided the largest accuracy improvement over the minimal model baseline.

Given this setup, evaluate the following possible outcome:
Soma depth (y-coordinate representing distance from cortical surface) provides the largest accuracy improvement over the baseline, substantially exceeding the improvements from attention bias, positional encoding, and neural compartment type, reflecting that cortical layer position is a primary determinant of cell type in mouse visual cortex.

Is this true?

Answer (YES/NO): YES